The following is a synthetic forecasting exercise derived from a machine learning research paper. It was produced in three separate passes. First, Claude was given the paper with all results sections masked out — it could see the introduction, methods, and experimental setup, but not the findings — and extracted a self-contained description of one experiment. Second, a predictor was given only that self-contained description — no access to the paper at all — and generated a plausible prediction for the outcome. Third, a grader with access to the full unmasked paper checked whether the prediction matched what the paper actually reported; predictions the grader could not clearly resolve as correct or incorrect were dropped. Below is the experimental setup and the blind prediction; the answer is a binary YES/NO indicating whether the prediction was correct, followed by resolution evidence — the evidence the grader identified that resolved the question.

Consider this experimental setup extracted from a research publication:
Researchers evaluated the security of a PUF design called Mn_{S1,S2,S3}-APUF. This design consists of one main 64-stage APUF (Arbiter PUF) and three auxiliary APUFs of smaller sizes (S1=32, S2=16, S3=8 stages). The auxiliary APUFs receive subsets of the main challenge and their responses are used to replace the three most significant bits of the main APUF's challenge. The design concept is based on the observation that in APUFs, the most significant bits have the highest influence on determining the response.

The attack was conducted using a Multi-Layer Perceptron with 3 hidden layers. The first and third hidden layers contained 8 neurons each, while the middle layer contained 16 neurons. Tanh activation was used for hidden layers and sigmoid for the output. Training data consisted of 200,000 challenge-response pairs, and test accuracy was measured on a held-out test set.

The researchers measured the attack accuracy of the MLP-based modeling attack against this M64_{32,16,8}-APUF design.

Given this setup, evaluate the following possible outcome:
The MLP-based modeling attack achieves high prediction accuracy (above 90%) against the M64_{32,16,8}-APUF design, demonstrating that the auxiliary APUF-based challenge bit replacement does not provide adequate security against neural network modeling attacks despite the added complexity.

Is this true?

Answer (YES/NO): YES